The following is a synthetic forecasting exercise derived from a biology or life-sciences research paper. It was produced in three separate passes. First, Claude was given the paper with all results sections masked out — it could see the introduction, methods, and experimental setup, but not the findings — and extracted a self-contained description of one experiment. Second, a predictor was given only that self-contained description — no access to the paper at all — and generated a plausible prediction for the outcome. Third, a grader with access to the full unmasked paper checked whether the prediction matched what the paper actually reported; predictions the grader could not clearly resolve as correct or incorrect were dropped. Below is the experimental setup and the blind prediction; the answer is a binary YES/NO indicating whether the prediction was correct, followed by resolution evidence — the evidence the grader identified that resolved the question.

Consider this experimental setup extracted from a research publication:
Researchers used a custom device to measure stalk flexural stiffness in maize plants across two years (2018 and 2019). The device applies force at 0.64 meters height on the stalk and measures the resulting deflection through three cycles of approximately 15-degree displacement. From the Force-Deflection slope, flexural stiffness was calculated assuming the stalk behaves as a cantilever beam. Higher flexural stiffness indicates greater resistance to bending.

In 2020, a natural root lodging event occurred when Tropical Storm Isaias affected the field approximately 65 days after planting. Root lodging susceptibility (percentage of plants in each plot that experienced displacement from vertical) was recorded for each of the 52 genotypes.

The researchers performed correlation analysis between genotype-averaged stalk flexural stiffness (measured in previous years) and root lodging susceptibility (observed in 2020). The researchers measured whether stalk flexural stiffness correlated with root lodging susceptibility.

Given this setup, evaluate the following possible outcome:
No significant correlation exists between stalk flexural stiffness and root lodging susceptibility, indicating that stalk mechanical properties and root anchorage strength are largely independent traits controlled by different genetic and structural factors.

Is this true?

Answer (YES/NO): YES